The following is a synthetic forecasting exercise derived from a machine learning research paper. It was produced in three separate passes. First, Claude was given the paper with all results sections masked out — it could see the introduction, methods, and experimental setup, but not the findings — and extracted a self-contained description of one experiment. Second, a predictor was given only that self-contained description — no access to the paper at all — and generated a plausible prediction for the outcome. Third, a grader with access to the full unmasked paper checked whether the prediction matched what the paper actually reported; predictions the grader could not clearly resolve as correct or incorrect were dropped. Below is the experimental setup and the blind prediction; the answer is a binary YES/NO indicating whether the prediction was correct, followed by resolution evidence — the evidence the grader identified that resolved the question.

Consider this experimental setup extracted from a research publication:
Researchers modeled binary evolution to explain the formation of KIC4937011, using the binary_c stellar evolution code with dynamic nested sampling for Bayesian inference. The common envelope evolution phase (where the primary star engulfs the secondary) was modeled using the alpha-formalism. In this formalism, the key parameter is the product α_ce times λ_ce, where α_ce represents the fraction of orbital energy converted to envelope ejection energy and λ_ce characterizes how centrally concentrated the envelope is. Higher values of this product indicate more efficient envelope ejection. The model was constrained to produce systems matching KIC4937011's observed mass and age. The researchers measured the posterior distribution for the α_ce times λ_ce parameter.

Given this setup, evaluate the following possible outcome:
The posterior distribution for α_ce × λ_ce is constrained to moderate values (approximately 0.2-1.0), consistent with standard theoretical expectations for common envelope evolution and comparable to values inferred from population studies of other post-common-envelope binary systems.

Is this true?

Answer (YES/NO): NO